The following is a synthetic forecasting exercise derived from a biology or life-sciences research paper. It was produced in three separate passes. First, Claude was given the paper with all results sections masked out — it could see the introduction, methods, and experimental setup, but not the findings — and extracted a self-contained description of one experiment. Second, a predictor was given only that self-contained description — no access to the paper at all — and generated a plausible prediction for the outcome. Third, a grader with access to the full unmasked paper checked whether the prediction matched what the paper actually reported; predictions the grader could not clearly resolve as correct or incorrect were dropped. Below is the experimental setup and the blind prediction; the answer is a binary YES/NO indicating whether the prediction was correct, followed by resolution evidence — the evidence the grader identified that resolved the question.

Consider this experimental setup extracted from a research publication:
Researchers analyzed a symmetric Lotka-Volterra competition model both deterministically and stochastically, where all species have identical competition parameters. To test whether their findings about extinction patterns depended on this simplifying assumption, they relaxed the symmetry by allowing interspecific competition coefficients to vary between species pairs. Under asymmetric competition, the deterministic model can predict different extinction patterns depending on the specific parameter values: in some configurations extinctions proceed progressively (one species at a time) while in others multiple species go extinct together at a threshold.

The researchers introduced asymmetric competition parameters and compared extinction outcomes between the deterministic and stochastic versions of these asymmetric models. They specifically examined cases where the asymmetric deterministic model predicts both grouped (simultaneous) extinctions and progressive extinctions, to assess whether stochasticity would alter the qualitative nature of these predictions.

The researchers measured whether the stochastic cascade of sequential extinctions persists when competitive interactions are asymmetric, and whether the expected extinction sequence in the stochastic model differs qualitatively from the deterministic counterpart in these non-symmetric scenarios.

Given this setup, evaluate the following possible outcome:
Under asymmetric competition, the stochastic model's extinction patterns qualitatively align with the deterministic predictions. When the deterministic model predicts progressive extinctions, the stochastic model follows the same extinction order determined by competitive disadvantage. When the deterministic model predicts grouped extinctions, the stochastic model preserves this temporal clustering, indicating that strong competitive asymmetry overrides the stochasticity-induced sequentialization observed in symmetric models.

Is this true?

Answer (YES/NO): NO